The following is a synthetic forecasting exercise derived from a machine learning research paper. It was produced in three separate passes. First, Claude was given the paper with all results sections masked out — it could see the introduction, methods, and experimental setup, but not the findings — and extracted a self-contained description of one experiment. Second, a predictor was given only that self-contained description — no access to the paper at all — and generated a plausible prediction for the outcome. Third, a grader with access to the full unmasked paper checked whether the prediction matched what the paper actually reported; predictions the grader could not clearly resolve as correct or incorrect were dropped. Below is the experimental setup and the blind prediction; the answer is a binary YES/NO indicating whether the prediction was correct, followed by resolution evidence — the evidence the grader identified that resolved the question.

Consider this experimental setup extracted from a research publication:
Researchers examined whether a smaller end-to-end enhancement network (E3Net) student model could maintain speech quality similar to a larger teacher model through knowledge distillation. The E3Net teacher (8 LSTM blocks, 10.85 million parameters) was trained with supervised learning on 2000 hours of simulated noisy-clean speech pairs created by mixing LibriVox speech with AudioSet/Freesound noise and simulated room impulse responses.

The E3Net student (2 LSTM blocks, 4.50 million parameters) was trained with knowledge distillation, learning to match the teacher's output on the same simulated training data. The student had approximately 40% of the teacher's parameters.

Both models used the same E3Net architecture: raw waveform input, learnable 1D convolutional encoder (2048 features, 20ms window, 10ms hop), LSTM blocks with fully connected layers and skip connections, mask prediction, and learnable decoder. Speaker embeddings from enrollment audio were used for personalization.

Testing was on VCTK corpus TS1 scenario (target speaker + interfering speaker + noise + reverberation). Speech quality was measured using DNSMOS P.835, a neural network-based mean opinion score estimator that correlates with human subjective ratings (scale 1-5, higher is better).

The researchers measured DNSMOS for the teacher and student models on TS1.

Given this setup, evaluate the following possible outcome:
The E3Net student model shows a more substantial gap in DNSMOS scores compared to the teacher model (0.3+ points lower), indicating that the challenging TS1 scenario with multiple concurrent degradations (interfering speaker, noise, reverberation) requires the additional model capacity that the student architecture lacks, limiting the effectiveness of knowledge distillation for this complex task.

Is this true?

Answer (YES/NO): NO